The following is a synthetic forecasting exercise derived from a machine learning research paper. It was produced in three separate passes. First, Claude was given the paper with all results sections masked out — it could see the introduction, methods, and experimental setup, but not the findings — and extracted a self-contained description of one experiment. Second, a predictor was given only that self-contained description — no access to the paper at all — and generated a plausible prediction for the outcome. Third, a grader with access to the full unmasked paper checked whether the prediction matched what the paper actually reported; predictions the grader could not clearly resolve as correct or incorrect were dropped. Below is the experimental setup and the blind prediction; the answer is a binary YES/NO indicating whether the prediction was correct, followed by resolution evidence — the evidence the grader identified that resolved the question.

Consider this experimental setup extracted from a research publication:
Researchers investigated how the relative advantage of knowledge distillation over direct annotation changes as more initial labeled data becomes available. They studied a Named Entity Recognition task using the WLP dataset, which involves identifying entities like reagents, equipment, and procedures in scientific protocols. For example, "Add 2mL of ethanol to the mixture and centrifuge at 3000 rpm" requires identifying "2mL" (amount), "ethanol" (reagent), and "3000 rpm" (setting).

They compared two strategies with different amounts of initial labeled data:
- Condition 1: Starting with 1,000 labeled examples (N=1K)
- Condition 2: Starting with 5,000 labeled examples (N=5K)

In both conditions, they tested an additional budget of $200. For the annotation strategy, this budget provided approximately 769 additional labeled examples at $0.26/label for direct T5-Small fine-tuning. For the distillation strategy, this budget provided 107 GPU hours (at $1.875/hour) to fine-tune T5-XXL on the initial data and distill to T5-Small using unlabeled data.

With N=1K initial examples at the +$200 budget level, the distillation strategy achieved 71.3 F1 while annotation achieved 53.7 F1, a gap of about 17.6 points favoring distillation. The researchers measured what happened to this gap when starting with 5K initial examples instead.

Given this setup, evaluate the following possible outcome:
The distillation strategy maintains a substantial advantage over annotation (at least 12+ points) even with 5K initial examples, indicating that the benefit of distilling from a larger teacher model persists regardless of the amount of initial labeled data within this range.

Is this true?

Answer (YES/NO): NO